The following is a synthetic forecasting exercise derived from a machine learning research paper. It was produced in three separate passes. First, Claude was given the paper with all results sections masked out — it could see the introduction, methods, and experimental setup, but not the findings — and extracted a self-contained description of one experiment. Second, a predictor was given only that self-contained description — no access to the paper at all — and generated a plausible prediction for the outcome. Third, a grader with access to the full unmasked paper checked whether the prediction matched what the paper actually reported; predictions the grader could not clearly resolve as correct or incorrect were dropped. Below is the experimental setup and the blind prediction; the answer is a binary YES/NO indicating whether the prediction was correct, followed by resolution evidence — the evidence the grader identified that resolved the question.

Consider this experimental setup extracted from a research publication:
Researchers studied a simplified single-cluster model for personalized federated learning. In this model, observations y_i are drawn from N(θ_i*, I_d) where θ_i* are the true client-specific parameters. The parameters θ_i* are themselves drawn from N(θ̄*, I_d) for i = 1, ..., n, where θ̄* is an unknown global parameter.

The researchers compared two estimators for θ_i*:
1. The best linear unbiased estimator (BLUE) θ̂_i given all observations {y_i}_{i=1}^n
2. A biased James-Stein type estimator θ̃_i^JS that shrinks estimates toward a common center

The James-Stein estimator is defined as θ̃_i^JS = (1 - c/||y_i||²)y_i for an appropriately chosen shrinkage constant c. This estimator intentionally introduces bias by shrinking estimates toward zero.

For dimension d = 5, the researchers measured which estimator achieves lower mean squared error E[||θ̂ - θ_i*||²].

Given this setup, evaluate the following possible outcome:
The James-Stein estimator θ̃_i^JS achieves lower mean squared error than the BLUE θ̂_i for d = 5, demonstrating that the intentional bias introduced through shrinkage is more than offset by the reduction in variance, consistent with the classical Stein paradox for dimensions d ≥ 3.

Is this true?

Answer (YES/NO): YES